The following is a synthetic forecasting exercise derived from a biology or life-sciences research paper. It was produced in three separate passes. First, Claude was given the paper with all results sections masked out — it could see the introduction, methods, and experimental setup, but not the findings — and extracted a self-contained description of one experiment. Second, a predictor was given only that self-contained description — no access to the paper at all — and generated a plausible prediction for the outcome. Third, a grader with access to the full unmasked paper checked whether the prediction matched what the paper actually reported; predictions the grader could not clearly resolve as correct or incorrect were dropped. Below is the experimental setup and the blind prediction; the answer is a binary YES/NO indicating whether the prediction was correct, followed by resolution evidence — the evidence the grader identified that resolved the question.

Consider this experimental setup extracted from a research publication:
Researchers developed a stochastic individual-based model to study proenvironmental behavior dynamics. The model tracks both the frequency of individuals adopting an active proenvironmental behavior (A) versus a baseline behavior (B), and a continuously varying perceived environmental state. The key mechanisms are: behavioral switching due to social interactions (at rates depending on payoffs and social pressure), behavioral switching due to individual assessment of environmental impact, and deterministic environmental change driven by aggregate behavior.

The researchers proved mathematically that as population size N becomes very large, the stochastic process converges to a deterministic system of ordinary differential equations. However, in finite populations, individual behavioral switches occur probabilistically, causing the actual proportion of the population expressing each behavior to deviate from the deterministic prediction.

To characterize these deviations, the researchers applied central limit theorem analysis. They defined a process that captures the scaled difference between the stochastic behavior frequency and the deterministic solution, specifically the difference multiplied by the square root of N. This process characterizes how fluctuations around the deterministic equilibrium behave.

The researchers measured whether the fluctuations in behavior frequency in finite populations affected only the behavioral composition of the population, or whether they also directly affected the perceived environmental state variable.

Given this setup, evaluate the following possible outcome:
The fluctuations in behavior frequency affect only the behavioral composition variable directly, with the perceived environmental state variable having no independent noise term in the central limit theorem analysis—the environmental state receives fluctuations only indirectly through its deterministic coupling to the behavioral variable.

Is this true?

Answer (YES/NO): YES